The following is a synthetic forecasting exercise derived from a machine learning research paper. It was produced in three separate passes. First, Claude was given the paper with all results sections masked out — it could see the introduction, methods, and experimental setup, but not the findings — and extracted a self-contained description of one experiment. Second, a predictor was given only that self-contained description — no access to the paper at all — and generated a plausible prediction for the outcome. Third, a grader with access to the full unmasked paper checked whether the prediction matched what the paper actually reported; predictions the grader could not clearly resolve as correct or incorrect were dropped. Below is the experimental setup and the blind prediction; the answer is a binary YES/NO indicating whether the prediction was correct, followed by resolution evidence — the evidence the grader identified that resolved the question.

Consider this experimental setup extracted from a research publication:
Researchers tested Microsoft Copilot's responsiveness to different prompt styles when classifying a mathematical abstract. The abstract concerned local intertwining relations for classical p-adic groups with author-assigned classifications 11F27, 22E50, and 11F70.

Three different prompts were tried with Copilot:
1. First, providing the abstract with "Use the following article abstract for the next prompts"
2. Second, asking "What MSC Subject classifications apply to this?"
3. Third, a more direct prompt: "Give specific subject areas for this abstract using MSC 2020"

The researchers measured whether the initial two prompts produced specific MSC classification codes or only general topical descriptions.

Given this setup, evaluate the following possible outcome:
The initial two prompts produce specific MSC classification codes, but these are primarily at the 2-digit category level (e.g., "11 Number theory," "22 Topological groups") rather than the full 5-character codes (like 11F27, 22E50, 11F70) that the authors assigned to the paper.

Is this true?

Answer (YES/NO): NO